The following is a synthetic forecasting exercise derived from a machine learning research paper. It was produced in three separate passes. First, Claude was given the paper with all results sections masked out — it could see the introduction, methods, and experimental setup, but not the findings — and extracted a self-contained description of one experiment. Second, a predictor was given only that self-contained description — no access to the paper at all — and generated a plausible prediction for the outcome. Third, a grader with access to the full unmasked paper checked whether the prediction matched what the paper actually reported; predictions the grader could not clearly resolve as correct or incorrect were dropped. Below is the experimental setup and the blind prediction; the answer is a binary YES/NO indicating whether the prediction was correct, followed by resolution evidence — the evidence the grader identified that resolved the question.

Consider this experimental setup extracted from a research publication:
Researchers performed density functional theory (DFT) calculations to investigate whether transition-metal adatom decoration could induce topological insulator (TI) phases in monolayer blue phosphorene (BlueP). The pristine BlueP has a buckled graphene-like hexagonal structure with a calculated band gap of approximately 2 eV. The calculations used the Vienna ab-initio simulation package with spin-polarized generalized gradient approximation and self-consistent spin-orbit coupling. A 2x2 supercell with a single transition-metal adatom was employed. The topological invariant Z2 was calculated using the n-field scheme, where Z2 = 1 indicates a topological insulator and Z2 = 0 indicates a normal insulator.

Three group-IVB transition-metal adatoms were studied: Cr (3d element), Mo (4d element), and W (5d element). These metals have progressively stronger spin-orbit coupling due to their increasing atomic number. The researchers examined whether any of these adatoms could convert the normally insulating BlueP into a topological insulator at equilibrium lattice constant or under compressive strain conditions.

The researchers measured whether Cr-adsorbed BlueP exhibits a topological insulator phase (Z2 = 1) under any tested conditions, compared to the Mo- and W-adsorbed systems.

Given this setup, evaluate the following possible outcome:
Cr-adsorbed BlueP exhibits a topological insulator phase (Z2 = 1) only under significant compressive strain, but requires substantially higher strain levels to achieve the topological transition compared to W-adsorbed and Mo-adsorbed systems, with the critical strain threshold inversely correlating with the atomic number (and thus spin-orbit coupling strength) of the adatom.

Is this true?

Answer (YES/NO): NO